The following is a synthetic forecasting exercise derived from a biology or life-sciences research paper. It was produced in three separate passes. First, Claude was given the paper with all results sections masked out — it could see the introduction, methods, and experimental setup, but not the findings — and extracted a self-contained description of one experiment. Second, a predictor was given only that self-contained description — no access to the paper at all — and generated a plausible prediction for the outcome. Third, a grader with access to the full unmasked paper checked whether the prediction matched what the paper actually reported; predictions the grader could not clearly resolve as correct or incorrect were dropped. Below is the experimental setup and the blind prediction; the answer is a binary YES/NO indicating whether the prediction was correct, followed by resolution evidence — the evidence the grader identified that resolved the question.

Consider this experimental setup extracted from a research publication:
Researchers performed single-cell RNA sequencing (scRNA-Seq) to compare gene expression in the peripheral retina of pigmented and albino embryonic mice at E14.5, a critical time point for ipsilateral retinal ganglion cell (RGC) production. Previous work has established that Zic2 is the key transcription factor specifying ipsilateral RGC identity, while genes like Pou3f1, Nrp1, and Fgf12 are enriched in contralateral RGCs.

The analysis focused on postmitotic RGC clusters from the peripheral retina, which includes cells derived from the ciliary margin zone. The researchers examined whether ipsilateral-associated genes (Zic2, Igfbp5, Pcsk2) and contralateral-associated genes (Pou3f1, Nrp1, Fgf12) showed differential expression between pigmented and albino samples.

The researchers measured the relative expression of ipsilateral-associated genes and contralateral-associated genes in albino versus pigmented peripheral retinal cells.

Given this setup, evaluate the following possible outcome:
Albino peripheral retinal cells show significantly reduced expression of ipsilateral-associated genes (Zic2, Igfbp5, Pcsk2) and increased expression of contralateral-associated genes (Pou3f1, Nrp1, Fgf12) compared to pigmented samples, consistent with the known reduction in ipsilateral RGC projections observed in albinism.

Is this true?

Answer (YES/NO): YES